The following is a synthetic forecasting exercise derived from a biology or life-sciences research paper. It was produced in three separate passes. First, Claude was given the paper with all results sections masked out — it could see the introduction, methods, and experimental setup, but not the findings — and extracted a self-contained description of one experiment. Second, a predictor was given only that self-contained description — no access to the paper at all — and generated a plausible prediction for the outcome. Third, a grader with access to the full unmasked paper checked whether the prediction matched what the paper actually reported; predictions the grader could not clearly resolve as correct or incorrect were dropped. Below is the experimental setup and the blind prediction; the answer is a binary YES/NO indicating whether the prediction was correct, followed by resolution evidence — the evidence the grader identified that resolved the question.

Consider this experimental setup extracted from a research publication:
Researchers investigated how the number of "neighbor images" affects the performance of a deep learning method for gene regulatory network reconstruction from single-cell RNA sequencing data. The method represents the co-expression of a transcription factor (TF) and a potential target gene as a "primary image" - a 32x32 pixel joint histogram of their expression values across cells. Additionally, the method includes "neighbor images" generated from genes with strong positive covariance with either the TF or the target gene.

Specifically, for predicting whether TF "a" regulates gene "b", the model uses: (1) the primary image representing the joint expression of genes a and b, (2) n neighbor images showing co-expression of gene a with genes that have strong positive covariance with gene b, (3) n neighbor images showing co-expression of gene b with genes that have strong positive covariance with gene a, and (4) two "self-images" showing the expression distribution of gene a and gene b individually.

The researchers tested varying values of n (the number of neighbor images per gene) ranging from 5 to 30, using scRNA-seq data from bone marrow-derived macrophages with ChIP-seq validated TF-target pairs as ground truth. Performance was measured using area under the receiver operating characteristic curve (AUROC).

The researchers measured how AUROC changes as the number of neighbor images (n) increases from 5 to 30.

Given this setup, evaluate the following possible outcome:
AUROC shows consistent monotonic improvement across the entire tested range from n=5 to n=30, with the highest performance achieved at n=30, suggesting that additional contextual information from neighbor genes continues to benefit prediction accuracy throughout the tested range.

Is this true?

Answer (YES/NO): YES